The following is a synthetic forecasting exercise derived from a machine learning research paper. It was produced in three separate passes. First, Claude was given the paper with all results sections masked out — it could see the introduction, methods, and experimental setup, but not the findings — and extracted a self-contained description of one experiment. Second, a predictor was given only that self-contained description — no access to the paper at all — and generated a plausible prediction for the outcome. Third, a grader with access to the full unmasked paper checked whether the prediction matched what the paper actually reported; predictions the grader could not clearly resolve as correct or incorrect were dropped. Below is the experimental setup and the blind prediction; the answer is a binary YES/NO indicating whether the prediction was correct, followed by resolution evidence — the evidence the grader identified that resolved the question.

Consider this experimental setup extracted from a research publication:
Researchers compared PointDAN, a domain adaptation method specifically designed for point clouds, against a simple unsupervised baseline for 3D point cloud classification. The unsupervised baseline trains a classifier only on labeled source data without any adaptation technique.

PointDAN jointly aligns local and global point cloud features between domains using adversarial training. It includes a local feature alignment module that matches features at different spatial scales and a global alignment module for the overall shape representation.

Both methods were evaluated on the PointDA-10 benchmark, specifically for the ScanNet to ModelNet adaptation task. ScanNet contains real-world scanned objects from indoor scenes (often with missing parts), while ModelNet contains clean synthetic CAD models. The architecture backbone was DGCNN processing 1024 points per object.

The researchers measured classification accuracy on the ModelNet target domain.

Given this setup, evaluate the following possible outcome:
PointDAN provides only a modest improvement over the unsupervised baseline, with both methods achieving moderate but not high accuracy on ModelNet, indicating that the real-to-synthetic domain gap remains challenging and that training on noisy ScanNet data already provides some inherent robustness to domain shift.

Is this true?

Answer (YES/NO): NO